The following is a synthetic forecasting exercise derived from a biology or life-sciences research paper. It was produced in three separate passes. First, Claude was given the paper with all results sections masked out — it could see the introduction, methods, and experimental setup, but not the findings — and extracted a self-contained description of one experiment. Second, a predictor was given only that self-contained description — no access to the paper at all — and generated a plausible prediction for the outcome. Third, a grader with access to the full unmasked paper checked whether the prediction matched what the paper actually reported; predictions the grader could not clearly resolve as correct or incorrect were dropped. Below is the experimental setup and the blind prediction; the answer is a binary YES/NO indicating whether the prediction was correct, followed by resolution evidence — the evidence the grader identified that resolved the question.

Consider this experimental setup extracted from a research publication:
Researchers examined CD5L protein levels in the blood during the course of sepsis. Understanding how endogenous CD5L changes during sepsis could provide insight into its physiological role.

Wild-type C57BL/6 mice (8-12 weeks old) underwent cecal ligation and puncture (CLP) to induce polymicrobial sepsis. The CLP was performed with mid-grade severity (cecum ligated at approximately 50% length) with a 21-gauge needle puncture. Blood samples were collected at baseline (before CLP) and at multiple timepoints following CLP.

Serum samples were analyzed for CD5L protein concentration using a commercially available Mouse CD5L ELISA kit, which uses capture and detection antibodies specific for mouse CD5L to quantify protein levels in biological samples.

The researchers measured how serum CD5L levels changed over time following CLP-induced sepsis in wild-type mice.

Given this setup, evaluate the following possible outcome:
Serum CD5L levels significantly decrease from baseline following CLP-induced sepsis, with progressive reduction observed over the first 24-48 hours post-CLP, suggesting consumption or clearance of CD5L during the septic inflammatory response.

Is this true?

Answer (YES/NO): NO